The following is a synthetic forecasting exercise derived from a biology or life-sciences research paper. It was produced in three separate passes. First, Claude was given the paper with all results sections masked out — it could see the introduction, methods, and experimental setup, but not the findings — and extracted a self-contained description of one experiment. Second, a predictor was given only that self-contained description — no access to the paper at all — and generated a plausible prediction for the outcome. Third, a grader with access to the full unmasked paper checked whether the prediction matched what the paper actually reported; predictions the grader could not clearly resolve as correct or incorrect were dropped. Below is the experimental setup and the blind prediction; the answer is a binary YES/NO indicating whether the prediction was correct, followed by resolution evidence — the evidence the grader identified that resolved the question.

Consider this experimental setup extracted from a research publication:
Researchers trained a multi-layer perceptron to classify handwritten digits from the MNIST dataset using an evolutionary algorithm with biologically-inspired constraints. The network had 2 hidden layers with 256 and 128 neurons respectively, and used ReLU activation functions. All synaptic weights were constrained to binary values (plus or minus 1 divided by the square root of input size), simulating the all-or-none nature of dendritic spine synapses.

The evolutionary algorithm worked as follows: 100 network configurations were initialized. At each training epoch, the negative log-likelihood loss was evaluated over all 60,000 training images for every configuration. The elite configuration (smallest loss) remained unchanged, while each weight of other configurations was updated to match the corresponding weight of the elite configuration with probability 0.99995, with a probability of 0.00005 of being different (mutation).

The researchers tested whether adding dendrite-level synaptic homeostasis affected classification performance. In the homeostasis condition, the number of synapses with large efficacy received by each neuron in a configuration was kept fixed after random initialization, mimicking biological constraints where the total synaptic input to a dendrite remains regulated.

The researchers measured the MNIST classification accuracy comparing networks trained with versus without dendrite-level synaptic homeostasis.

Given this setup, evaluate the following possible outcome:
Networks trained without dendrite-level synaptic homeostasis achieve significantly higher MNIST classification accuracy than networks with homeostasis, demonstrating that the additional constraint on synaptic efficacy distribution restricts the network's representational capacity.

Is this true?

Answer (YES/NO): NO